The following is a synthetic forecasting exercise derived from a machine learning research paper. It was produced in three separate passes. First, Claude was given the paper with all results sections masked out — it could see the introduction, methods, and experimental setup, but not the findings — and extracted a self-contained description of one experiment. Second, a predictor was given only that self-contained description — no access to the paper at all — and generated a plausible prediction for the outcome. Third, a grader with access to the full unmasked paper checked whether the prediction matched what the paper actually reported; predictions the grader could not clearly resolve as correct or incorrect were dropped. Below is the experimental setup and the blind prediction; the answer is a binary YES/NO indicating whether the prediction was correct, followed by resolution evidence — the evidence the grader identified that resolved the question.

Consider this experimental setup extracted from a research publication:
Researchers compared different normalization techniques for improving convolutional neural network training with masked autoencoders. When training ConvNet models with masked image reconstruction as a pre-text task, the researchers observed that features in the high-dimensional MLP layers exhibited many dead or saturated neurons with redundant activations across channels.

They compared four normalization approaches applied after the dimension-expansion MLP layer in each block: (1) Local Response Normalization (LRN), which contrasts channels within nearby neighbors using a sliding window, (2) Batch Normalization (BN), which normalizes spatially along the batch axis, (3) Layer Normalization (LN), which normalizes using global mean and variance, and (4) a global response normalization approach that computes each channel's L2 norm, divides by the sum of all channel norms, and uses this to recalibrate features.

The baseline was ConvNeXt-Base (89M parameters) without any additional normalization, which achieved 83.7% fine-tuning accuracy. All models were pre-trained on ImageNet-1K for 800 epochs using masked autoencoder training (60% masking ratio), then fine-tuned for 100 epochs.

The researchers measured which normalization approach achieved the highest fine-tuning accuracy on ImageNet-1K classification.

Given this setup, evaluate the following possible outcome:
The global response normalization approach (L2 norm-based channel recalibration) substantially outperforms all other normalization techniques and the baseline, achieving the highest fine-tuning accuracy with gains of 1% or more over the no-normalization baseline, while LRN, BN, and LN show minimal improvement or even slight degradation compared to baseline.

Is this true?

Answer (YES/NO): NO